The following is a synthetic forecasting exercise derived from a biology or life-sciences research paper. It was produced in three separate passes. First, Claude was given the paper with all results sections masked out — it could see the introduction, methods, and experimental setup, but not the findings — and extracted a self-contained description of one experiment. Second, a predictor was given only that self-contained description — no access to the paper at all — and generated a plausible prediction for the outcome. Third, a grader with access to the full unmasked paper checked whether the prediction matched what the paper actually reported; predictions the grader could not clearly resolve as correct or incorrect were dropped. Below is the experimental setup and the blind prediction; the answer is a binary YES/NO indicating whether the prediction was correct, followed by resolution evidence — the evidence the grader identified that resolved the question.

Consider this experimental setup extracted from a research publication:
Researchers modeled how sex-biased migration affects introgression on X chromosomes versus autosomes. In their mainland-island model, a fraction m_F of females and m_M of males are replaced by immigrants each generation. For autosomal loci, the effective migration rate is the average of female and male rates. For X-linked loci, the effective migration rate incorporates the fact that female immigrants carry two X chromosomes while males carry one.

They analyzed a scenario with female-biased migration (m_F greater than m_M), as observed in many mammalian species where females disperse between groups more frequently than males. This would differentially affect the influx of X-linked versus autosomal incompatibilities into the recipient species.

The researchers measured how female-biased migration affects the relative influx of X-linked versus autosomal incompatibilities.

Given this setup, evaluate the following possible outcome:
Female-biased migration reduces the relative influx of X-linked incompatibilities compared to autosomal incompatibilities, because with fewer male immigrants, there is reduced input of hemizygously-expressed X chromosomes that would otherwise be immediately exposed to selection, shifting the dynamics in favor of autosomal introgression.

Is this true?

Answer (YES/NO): NO